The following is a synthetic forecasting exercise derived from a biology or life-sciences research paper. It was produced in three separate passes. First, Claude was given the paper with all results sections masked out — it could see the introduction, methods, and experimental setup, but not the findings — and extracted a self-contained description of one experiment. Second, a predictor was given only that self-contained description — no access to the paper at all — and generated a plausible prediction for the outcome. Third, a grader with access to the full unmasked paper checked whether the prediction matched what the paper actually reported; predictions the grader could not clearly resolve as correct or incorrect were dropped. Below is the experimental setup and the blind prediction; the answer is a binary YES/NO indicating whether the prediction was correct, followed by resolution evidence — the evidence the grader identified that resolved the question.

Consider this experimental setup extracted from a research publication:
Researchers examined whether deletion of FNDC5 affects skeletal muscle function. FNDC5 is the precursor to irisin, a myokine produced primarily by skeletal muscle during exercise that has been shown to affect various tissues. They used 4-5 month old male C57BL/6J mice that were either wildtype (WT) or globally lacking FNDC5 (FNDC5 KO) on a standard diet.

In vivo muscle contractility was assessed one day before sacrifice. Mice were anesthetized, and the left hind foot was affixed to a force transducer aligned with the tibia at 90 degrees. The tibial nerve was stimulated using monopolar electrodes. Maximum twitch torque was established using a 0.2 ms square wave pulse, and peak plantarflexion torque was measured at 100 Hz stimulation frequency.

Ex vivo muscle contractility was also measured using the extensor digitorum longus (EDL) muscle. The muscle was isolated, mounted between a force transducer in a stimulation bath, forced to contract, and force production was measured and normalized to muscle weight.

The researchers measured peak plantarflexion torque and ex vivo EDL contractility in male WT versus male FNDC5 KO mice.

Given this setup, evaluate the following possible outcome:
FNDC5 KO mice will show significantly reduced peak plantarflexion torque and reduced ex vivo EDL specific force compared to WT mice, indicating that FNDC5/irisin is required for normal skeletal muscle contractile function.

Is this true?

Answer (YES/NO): NO